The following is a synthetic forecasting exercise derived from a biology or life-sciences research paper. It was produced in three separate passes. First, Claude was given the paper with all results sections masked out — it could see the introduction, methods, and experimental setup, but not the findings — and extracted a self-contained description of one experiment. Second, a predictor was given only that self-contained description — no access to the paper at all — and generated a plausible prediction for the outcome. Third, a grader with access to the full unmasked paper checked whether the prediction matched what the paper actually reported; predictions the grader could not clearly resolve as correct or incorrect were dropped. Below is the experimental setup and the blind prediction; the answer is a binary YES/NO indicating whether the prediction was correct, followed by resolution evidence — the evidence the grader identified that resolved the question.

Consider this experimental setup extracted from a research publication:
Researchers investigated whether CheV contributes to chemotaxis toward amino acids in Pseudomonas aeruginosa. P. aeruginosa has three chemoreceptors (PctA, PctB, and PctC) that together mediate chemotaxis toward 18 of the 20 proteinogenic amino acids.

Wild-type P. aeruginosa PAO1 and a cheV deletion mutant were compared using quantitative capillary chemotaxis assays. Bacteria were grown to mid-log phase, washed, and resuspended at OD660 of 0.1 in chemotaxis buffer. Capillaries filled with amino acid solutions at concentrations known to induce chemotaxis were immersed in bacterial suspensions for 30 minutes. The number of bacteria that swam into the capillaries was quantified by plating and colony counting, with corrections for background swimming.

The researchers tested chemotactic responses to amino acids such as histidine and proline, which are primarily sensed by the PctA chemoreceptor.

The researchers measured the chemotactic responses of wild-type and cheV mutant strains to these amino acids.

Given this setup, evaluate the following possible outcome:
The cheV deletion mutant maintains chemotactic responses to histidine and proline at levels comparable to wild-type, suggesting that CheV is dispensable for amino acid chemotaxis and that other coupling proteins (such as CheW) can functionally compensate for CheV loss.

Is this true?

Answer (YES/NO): YES